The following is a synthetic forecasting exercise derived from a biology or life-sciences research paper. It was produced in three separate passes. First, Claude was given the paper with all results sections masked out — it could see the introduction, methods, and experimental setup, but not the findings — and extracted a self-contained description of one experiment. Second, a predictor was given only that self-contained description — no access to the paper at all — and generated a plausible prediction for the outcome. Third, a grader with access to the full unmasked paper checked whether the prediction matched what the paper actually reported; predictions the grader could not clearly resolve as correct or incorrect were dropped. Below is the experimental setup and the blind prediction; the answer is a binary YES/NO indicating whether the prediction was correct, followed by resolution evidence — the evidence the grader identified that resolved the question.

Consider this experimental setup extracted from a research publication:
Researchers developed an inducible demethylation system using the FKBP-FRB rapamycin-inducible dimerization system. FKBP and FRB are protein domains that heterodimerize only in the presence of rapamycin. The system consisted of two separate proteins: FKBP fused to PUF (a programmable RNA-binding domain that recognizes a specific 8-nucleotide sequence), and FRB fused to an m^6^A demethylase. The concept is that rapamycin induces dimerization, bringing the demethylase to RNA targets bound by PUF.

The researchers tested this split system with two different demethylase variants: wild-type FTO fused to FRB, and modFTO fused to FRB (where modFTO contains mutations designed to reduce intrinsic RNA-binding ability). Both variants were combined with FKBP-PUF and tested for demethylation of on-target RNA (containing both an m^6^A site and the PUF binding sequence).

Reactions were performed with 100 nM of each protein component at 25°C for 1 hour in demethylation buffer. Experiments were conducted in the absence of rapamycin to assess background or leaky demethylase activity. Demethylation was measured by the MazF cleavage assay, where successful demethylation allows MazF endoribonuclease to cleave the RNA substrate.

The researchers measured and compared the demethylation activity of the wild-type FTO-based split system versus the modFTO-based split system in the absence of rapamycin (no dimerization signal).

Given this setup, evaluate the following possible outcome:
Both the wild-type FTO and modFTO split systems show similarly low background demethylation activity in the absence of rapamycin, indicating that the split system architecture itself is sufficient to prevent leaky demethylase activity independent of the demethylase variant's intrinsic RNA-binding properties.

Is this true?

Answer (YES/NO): NO